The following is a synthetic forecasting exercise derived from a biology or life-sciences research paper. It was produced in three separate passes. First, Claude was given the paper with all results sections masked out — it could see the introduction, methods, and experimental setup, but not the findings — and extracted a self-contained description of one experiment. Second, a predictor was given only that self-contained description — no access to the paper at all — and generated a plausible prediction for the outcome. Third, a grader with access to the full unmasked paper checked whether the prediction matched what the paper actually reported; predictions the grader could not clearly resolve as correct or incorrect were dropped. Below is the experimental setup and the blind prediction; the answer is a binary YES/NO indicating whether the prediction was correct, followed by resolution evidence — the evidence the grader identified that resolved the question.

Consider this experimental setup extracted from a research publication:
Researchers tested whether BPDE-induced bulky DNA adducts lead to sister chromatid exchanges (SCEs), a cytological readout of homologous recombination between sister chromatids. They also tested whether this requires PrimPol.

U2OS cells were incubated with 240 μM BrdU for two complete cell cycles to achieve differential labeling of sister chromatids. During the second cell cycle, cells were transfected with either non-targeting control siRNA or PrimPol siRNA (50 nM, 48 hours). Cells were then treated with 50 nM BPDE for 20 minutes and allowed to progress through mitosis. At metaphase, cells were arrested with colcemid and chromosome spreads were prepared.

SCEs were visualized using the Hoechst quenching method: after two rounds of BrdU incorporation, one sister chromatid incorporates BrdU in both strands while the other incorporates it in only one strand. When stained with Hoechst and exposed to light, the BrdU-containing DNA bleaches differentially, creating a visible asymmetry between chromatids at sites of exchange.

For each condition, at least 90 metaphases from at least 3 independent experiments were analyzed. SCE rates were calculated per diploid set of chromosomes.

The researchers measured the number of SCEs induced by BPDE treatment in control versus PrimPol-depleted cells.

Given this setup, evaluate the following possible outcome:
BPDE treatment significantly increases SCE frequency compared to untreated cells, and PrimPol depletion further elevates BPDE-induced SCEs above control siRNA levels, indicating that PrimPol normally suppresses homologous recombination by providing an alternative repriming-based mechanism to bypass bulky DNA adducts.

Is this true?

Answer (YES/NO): NO